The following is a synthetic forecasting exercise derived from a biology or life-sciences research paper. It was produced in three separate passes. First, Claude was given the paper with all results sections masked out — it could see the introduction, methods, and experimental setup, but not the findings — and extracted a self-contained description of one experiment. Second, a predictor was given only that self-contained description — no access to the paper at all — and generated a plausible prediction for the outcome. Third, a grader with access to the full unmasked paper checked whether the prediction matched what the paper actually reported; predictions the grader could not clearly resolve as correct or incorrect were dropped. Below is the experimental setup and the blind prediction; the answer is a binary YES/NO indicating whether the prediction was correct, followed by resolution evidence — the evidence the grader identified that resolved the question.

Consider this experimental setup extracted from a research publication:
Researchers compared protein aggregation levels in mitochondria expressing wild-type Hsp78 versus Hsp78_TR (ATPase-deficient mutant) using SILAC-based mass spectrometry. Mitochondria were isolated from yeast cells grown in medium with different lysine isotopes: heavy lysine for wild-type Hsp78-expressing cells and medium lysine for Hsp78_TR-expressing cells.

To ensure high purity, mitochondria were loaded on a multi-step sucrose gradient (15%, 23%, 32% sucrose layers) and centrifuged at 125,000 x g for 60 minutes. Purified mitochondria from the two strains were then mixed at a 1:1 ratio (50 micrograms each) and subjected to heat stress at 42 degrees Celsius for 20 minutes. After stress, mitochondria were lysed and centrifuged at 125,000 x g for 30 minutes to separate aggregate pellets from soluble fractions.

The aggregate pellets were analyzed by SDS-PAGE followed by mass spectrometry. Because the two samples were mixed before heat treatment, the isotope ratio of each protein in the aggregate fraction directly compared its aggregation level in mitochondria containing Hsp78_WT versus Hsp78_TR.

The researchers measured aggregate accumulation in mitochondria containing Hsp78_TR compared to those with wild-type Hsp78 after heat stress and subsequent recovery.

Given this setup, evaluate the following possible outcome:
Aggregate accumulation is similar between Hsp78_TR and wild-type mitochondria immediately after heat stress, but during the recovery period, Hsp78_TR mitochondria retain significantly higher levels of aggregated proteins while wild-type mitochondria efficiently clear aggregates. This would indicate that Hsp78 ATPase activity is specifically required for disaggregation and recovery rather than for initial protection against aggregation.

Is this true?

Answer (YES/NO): NO